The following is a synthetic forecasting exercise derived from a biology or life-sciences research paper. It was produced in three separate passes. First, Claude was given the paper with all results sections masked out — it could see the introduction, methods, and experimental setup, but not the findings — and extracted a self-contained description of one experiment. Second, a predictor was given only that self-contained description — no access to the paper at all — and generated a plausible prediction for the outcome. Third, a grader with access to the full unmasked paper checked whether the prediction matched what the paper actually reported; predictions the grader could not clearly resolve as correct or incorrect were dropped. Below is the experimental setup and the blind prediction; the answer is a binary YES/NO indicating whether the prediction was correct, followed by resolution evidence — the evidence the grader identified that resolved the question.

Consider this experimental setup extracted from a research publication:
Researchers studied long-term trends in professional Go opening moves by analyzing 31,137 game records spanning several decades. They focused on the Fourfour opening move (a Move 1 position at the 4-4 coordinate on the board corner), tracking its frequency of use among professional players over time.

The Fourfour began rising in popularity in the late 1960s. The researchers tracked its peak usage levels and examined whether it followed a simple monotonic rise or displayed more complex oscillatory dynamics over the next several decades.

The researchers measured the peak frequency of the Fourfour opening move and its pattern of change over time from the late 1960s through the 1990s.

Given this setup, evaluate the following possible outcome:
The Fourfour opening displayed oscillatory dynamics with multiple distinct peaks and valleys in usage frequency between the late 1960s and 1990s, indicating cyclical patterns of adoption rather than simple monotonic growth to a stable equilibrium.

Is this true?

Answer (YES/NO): YES